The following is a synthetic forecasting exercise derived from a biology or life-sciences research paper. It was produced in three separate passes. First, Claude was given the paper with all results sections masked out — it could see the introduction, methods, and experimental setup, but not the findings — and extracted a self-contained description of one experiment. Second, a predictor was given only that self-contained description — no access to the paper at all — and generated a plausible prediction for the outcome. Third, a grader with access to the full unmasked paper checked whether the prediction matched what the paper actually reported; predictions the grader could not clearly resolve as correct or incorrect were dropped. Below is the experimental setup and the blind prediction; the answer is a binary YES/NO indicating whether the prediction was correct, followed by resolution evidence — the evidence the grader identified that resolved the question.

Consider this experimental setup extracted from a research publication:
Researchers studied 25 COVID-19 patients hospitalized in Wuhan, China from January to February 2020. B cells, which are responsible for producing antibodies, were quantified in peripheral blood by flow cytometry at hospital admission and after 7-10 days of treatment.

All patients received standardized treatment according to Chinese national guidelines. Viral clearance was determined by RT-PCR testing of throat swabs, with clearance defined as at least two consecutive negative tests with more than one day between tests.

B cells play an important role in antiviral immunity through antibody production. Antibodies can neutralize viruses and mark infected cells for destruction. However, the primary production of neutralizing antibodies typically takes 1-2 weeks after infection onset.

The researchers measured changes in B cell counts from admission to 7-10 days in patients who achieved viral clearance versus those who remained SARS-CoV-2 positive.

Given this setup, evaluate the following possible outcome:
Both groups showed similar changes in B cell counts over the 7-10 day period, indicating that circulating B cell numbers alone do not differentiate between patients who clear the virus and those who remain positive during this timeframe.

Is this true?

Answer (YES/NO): NO